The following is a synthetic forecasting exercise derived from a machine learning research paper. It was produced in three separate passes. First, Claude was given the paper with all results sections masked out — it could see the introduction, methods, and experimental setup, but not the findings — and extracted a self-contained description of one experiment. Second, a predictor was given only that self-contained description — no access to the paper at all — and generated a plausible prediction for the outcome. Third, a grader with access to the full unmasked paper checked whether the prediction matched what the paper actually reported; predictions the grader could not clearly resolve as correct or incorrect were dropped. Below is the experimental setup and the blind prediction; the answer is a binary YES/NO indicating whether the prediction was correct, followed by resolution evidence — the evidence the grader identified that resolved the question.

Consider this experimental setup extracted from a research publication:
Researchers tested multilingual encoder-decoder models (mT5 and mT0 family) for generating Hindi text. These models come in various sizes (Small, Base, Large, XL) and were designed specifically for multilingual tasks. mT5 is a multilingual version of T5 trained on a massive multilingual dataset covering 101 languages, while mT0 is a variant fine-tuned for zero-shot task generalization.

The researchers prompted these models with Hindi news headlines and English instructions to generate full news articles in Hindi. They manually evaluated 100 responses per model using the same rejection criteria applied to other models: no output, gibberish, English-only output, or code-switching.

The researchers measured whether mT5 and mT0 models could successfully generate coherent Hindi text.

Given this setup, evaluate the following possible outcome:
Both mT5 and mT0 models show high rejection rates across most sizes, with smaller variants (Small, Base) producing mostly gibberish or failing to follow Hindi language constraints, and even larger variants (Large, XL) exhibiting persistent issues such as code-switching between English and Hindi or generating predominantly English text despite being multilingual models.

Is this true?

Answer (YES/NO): NO